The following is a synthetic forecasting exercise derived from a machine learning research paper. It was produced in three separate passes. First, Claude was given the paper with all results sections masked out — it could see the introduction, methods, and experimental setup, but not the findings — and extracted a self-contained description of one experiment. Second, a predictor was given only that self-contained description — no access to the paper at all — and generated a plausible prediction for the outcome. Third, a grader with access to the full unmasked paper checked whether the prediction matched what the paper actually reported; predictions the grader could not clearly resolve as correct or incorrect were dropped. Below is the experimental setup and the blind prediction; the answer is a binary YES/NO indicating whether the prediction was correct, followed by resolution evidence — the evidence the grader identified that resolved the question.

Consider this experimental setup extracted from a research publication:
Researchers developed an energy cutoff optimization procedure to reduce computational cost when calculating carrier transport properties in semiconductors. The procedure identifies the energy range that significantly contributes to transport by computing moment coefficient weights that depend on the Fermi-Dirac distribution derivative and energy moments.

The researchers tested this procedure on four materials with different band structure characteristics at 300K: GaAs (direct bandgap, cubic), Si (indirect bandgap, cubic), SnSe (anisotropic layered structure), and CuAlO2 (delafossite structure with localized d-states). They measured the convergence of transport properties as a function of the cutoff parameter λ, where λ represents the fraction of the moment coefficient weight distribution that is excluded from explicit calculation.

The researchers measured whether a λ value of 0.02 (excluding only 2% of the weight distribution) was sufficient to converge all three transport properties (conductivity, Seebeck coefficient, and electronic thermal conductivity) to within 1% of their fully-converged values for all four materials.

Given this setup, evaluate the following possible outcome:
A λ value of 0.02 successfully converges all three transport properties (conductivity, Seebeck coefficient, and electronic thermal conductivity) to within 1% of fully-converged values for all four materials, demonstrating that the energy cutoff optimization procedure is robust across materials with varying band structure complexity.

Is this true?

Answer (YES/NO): YES